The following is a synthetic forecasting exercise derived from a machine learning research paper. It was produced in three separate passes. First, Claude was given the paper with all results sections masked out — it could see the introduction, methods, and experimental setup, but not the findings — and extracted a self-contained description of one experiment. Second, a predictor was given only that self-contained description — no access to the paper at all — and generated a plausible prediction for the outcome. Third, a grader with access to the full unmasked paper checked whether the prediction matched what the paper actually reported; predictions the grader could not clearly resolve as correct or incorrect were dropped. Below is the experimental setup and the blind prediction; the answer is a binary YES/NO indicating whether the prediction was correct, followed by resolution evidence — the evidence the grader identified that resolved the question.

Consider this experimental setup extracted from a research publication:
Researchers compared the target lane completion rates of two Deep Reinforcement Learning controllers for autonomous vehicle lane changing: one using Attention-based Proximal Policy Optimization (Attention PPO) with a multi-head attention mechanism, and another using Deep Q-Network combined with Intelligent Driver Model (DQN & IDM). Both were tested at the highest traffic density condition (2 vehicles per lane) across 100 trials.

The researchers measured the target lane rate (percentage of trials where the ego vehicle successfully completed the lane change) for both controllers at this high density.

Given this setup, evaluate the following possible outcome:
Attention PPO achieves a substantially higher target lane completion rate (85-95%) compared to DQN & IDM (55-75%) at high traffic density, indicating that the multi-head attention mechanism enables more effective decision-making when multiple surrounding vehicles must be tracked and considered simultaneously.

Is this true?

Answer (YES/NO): NO